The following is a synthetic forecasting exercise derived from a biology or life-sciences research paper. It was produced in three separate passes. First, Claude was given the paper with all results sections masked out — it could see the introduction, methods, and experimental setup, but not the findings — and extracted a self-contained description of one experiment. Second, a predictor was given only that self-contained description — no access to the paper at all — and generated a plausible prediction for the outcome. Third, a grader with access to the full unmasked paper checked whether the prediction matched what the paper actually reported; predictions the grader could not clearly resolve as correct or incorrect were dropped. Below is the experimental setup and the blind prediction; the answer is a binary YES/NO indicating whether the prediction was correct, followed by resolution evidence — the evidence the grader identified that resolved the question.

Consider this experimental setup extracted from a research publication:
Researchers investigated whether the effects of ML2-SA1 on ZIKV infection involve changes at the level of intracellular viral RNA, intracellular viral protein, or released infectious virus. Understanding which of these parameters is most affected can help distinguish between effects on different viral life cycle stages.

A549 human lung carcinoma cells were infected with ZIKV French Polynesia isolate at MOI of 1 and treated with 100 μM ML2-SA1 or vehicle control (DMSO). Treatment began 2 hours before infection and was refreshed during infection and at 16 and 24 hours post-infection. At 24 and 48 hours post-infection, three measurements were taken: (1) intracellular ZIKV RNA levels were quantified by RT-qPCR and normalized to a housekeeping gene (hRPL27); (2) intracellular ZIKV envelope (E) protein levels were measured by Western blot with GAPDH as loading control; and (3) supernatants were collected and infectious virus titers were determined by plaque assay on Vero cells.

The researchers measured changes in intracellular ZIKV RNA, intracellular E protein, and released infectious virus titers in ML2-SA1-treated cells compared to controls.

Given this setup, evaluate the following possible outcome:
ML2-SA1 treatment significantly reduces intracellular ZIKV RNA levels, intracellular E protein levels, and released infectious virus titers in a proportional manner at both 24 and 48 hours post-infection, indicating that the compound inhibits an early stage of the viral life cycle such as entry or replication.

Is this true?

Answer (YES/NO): NO